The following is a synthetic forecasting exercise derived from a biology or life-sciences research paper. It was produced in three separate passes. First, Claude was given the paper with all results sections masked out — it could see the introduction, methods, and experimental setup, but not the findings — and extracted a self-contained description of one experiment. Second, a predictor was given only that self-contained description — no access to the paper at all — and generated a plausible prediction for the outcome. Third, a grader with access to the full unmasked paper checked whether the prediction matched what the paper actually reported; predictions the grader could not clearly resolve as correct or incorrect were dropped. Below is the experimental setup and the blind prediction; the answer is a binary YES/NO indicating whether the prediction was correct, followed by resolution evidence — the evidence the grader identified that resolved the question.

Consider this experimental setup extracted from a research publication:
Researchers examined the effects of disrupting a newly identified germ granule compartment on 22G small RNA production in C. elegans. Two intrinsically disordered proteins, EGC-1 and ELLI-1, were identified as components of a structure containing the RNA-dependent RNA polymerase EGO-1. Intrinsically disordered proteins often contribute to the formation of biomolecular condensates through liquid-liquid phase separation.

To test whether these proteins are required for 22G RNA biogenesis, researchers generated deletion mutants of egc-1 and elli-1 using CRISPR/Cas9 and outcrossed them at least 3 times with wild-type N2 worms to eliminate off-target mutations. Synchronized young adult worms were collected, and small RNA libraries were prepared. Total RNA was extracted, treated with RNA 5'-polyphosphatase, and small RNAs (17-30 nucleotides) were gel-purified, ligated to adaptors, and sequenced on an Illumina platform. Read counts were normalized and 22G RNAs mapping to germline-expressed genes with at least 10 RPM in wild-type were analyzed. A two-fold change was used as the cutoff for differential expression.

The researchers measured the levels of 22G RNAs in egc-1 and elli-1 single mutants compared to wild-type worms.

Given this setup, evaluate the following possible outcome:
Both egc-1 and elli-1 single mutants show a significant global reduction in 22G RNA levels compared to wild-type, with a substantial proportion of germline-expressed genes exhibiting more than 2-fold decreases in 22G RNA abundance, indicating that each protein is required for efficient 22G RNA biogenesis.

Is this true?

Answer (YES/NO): NO